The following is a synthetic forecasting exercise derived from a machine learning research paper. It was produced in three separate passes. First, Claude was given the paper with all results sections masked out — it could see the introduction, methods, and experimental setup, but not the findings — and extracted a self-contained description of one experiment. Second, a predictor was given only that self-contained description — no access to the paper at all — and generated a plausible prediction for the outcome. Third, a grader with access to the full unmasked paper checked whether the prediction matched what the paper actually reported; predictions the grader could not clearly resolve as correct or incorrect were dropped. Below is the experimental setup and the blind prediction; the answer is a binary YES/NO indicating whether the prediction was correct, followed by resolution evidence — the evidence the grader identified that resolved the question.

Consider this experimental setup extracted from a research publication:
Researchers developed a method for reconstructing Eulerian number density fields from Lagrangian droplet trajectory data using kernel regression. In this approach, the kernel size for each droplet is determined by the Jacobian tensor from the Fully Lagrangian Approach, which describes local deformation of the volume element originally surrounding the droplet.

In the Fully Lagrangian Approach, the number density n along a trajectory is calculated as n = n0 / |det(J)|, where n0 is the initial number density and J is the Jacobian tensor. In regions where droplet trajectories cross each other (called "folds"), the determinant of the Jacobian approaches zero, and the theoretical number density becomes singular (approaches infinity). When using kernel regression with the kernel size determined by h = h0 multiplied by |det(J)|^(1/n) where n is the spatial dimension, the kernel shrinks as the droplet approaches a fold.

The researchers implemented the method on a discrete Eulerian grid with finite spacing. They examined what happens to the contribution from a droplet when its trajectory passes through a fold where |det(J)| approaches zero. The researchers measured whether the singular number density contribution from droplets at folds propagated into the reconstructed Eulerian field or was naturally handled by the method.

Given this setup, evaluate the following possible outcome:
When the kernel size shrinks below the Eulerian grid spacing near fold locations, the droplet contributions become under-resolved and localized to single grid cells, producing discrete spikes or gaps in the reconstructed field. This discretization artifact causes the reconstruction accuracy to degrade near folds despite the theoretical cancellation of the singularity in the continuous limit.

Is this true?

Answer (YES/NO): NO